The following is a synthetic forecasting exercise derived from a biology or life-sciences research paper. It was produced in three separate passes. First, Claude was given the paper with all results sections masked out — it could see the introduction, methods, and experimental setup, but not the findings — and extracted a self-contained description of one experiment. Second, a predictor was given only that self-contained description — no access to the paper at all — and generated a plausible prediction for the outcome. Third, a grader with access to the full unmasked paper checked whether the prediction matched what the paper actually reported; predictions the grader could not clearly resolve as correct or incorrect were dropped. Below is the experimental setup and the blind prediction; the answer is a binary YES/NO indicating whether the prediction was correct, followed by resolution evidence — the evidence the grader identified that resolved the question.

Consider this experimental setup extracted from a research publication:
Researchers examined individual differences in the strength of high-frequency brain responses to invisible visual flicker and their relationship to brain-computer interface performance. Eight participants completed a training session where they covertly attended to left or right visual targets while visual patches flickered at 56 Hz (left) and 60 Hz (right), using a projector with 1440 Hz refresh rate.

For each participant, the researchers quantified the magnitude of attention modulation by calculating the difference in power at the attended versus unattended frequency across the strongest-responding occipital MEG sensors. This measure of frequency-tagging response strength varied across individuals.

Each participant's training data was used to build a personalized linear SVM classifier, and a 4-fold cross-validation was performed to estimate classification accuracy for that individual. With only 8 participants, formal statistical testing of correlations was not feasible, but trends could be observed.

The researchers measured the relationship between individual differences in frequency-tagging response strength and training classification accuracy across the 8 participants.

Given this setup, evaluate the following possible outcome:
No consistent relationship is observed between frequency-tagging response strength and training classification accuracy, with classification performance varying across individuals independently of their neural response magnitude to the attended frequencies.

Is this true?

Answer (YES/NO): YES